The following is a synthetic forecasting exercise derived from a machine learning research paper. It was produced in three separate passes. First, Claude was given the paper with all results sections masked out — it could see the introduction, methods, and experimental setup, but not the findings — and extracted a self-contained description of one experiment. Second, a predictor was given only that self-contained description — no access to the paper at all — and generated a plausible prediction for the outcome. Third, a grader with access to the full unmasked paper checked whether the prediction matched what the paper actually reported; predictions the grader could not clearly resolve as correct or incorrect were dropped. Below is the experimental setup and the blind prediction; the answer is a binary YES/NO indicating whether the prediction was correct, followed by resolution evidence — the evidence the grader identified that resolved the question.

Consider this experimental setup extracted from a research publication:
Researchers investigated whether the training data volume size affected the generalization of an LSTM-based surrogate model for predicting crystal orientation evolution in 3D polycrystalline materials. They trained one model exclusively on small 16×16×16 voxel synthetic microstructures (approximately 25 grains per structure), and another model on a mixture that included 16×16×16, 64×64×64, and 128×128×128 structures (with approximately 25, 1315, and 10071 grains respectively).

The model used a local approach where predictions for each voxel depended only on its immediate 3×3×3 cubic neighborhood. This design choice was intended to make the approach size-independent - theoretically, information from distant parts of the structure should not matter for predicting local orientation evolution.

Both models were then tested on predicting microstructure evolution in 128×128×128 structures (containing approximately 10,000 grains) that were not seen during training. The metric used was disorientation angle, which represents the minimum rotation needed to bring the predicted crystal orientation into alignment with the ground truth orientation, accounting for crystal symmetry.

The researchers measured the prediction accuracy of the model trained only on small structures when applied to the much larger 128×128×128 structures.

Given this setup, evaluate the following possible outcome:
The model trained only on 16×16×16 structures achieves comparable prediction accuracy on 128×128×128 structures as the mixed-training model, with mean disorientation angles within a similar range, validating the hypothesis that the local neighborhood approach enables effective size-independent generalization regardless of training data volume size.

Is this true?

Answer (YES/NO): YES